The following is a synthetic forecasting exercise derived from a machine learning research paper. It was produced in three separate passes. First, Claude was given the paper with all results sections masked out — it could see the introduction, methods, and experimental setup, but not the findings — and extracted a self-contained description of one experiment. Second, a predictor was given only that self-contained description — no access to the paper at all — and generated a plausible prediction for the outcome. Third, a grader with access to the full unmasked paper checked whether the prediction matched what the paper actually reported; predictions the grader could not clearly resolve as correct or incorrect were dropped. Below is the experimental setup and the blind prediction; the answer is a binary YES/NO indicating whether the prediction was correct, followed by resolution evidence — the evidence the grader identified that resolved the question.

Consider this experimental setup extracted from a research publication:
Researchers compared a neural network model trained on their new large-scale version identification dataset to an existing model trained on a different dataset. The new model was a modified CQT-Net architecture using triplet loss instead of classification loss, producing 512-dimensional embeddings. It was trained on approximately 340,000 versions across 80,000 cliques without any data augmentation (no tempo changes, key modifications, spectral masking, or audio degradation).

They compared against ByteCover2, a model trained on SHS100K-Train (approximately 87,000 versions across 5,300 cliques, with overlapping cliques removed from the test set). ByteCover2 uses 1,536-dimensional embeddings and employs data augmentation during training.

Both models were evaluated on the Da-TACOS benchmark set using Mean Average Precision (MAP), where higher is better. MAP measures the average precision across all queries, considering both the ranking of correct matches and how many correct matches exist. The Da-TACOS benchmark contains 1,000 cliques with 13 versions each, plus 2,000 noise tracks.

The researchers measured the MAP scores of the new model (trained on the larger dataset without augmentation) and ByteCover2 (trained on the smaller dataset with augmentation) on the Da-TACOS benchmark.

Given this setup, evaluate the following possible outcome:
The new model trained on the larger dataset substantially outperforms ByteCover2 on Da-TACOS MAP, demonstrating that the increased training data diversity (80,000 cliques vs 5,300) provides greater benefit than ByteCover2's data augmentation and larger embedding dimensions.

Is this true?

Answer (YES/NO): NO